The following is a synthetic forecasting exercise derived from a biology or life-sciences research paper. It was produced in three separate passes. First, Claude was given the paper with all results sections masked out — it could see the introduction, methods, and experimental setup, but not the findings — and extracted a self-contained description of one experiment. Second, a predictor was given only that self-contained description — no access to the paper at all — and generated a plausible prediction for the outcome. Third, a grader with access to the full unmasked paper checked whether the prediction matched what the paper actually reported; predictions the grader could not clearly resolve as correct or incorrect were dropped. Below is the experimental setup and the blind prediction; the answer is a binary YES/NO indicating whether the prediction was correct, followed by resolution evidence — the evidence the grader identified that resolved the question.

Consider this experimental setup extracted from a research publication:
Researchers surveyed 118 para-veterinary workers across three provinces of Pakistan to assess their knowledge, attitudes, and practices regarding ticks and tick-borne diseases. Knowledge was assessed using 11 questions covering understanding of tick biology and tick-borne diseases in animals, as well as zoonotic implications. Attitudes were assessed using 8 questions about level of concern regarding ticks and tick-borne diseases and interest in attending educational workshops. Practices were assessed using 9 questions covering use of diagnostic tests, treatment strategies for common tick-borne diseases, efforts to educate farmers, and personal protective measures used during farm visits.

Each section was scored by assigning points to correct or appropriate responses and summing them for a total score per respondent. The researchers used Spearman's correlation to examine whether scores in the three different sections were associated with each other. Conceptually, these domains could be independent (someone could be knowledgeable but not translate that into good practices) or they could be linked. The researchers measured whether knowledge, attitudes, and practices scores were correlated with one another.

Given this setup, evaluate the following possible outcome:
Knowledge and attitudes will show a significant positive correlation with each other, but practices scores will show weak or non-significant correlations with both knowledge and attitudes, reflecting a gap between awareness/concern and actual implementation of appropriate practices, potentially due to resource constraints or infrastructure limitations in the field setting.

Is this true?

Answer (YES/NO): NO